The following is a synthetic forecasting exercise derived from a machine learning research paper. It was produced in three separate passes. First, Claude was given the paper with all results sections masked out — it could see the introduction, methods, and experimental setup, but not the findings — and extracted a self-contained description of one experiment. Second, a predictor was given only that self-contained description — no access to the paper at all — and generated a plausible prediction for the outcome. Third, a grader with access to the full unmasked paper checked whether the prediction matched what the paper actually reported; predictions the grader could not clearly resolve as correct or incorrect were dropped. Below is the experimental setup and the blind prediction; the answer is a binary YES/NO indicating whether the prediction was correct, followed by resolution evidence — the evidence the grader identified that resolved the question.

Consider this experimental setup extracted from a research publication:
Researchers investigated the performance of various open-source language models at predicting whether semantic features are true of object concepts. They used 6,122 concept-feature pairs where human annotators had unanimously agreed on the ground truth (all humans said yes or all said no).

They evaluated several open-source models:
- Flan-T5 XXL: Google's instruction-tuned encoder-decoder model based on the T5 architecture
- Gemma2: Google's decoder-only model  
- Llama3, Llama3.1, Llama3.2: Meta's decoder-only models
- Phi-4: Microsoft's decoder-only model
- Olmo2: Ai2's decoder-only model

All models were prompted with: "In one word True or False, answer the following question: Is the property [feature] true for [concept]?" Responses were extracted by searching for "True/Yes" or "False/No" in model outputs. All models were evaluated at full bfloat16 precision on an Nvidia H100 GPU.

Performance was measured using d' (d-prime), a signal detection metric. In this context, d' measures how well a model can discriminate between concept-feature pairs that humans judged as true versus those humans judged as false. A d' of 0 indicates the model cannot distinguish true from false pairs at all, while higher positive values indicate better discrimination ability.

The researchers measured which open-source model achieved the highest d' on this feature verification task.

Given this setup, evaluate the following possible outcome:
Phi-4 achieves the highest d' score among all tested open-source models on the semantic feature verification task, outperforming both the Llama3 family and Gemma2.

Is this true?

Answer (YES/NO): NO